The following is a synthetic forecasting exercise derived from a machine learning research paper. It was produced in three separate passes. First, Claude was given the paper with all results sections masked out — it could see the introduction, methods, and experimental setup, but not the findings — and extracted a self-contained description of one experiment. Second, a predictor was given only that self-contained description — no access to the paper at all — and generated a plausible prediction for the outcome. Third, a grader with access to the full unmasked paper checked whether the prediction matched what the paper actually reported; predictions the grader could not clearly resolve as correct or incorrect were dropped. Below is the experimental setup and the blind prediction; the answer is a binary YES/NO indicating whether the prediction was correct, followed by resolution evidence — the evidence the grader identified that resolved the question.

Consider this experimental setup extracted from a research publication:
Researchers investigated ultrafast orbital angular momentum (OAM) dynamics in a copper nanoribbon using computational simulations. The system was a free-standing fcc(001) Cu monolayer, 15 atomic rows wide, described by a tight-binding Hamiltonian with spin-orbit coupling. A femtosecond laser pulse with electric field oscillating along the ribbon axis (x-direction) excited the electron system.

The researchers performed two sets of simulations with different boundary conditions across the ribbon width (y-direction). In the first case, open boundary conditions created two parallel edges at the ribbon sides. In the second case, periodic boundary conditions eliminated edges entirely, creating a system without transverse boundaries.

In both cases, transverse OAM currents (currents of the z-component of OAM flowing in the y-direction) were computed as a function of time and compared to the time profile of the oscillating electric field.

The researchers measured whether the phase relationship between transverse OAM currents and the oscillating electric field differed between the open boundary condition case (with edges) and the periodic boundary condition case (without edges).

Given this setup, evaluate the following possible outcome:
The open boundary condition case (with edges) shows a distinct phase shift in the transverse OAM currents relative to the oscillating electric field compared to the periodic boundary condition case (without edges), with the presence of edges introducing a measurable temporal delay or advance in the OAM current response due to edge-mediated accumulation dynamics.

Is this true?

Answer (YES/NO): NO